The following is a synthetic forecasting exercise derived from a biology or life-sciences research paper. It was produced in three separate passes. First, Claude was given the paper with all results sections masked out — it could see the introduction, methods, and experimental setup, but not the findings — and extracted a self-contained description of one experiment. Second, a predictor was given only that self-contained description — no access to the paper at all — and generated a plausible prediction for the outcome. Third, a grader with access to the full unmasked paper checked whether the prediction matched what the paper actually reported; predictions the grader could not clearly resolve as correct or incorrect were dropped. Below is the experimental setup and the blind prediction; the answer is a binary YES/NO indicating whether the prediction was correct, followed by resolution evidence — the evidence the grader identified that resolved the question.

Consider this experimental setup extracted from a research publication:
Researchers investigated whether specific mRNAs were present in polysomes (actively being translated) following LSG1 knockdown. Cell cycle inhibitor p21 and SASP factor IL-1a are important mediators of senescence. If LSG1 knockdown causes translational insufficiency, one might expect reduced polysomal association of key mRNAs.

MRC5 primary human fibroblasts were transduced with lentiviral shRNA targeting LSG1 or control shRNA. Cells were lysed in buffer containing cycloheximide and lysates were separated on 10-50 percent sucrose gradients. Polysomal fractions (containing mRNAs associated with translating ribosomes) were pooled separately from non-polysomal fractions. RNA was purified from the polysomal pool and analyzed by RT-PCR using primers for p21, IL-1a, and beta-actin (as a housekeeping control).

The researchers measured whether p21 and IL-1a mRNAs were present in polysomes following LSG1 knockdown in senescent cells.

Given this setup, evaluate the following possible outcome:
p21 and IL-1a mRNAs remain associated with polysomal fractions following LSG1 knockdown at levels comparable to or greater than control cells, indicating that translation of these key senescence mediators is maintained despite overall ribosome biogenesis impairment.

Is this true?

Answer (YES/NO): NO